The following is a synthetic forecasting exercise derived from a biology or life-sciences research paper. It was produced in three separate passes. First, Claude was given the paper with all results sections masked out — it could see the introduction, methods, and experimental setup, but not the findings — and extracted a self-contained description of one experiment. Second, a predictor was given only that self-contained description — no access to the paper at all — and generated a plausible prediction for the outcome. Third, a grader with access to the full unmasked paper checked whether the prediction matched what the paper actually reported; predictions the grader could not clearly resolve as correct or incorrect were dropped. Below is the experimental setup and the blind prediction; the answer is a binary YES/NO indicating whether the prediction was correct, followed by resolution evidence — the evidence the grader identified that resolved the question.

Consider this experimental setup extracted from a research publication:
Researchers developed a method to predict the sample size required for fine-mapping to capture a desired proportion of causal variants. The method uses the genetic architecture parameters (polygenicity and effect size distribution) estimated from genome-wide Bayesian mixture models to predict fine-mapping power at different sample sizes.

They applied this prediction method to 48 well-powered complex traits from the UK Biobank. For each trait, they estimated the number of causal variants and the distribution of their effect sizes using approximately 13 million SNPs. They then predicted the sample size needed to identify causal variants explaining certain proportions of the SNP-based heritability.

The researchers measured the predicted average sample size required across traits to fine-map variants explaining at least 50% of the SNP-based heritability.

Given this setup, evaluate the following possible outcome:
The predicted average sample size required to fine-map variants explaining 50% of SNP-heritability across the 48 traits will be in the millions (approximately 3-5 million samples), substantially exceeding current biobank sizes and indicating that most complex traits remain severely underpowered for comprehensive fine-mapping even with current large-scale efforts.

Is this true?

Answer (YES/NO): NO